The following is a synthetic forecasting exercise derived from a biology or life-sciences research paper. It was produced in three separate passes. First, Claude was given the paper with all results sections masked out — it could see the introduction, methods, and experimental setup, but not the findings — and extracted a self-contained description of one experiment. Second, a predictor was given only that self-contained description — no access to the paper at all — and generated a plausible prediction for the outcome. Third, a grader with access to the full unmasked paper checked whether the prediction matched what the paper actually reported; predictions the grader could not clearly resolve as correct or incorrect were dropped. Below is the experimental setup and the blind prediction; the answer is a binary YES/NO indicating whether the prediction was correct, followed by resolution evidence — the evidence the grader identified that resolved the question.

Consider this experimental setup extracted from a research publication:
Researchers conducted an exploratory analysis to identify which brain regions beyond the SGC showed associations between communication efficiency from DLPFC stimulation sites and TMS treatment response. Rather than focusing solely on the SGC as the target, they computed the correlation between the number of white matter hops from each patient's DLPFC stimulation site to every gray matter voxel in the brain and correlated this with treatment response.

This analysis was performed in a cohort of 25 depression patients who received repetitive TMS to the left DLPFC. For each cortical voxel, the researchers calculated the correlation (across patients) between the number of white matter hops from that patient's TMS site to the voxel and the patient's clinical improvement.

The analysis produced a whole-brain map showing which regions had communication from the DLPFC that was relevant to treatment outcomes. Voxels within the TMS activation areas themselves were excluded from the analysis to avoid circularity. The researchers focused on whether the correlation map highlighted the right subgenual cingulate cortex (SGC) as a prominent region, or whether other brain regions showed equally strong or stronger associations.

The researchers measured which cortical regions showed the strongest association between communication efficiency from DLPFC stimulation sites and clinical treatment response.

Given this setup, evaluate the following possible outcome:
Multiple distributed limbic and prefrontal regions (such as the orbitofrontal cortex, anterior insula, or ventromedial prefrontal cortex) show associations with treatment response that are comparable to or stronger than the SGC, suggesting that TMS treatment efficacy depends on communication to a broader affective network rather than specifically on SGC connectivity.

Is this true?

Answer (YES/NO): NO